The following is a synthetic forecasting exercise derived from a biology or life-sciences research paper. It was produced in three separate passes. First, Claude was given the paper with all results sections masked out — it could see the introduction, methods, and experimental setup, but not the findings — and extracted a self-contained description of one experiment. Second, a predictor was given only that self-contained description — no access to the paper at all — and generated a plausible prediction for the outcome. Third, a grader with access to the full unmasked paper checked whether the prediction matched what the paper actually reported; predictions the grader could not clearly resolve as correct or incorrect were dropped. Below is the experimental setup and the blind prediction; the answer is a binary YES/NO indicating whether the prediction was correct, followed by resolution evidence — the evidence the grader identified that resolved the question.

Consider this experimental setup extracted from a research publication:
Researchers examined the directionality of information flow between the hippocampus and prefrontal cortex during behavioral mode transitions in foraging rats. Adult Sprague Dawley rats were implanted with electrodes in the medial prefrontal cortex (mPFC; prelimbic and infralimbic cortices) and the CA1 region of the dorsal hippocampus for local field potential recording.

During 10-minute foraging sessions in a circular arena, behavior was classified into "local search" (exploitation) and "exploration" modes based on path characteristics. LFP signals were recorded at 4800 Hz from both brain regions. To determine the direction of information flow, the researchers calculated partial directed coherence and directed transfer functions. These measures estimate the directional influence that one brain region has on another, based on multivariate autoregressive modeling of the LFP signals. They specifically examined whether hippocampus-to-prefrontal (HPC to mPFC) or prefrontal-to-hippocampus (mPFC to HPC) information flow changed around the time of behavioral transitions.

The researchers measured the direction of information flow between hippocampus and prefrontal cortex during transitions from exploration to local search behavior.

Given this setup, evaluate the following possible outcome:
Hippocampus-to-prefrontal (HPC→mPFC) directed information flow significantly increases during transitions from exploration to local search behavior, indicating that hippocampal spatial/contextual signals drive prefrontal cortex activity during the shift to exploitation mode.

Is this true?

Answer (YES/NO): YES